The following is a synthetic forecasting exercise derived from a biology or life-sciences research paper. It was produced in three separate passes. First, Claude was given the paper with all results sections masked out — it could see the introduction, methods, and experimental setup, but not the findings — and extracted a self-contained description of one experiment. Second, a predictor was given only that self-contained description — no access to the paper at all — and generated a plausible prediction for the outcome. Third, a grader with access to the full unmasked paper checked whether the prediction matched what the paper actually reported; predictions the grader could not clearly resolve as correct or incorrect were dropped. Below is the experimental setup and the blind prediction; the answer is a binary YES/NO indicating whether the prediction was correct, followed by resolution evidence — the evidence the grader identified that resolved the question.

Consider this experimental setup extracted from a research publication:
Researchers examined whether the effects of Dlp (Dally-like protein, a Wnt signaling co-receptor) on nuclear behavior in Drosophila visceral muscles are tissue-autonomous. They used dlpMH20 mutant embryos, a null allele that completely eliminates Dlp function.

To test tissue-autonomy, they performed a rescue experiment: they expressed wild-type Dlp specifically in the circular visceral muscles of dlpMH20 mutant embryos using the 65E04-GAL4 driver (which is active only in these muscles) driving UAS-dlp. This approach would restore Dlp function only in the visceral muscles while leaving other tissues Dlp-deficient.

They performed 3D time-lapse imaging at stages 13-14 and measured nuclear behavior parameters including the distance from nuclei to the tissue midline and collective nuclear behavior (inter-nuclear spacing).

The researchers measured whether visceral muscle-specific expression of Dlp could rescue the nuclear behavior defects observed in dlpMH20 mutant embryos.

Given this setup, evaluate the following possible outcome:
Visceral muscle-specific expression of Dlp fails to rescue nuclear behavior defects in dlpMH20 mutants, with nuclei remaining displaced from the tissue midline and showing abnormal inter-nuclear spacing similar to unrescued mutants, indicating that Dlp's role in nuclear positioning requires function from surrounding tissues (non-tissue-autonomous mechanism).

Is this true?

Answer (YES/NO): NO